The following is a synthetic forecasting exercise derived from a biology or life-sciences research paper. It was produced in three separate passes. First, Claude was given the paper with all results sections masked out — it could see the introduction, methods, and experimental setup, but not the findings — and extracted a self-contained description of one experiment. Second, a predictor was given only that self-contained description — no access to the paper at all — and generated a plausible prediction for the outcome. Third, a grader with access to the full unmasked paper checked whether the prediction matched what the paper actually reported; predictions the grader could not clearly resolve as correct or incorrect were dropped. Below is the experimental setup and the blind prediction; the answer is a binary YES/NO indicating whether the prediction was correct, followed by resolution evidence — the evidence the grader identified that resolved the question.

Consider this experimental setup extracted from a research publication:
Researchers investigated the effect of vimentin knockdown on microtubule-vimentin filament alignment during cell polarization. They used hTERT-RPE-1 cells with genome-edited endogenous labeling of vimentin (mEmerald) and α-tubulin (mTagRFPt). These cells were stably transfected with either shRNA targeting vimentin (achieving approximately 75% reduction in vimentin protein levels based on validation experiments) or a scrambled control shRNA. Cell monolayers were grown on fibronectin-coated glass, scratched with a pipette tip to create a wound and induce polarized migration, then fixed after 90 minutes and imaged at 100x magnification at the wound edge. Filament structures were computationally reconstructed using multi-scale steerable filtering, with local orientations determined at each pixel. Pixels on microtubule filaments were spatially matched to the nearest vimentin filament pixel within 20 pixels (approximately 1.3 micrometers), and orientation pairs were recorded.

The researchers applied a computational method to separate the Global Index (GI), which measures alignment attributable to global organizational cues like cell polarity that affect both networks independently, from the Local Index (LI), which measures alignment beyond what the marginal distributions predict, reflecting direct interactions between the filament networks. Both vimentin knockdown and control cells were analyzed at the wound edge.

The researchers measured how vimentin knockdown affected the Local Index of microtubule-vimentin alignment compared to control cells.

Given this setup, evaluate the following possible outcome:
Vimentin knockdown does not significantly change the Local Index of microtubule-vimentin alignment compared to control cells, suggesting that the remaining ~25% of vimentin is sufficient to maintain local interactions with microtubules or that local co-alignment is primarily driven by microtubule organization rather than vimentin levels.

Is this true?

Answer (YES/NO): YES